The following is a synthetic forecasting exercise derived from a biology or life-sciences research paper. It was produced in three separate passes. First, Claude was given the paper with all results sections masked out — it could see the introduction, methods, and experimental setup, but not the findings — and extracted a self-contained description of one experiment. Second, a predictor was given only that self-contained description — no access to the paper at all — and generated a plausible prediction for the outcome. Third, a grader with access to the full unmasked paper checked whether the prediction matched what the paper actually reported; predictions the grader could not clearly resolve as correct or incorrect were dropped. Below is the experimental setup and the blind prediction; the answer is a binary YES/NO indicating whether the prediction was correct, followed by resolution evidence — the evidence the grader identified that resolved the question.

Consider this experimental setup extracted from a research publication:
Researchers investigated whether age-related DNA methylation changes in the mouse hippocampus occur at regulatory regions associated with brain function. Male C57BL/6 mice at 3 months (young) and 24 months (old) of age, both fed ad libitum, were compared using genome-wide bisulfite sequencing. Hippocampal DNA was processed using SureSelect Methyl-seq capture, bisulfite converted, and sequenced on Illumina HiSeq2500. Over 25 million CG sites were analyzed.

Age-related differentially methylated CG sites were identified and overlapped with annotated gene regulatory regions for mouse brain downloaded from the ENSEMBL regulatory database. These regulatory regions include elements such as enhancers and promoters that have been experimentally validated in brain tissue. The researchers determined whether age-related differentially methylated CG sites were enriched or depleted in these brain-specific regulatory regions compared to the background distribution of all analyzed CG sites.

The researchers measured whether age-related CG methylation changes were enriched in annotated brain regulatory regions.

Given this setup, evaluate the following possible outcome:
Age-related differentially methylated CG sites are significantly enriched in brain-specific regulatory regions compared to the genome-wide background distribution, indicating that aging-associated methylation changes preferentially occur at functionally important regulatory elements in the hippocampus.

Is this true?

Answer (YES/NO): YES